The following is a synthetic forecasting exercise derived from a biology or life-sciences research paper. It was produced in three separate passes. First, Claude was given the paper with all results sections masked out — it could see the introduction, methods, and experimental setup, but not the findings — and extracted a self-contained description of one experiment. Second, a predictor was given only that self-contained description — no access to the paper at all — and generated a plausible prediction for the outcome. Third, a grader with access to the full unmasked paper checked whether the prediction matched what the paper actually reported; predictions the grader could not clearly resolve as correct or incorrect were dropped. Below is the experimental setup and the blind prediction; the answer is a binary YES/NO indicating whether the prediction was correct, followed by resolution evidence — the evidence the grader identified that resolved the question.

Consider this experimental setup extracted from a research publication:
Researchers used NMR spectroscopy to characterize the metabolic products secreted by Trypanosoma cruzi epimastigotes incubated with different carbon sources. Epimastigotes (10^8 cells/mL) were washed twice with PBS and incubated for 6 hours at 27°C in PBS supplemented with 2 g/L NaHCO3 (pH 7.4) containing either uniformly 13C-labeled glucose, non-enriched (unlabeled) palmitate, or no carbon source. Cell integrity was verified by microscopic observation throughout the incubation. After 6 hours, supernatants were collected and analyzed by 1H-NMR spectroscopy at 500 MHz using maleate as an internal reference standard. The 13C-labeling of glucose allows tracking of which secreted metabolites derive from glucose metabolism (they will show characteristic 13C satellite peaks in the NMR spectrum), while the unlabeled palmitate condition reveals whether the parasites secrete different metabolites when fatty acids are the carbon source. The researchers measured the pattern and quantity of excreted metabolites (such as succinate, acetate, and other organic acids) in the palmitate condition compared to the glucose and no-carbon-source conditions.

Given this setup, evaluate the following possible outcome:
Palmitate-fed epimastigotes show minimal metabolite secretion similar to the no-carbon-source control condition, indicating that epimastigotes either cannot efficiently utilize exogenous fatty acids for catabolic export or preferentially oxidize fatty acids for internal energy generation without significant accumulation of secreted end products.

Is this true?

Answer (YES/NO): NO